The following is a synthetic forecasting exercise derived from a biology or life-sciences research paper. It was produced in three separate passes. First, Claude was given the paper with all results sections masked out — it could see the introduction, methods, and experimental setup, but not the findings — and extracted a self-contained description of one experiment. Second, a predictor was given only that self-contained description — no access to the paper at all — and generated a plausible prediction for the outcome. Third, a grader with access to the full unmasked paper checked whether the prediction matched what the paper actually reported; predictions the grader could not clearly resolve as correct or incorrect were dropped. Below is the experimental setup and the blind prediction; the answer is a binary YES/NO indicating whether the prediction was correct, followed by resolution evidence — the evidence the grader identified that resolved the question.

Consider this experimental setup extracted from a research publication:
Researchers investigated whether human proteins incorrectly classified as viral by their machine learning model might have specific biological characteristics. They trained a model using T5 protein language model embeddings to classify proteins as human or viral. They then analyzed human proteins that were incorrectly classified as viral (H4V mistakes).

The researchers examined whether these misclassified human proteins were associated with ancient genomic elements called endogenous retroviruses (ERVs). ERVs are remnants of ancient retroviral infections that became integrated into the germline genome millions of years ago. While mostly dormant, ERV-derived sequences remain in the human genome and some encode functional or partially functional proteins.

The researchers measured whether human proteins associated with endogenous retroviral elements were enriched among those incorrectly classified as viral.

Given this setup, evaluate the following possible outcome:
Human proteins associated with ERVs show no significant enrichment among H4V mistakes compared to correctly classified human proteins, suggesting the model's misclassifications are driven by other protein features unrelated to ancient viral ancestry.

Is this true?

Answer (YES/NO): NO